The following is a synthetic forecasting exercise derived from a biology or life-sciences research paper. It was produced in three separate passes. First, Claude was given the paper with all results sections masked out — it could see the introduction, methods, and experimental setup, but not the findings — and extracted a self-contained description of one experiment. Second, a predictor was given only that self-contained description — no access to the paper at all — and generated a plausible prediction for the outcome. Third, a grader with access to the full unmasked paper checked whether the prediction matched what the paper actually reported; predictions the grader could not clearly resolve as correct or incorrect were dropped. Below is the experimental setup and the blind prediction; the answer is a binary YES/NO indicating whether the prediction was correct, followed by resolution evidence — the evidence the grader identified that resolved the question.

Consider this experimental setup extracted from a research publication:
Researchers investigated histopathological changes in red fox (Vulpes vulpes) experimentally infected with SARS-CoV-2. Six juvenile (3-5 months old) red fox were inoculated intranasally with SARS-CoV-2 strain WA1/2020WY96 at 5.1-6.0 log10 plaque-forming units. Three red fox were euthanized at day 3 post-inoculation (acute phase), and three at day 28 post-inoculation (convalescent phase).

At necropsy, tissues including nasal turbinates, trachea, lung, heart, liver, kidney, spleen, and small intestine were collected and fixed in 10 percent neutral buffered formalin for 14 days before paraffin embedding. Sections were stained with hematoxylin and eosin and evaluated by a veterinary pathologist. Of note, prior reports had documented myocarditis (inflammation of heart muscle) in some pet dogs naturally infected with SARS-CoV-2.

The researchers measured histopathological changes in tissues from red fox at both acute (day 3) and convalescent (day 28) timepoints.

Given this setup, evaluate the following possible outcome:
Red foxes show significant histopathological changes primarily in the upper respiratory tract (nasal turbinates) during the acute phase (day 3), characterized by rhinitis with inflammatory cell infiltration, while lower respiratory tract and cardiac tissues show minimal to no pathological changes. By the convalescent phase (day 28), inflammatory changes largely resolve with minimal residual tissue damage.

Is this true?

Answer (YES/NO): NO